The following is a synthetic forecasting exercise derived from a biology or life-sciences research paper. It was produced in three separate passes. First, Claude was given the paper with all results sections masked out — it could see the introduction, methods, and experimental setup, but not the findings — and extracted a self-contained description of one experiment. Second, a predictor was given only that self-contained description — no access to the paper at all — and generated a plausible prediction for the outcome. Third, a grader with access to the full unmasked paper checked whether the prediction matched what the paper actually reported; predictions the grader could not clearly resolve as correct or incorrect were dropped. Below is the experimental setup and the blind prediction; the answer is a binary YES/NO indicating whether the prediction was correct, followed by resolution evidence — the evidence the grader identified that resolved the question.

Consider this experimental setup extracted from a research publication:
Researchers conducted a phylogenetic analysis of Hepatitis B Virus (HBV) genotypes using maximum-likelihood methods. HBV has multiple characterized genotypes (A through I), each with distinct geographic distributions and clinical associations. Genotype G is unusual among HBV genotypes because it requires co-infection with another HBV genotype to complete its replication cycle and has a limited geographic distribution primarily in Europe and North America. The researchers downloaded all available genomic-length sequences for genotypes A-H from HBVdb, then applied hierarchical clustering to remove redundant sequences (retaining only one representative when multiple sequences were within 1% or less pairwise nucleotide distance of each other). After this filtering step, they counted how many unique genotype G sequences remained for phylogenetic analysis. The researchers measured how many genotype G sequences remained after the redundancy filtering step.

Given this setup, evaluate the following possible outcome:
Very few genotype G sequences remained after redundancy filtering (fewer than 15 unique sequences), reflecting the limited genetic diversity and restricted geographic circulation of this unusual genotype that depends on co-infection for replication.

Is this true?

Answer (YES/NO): YES